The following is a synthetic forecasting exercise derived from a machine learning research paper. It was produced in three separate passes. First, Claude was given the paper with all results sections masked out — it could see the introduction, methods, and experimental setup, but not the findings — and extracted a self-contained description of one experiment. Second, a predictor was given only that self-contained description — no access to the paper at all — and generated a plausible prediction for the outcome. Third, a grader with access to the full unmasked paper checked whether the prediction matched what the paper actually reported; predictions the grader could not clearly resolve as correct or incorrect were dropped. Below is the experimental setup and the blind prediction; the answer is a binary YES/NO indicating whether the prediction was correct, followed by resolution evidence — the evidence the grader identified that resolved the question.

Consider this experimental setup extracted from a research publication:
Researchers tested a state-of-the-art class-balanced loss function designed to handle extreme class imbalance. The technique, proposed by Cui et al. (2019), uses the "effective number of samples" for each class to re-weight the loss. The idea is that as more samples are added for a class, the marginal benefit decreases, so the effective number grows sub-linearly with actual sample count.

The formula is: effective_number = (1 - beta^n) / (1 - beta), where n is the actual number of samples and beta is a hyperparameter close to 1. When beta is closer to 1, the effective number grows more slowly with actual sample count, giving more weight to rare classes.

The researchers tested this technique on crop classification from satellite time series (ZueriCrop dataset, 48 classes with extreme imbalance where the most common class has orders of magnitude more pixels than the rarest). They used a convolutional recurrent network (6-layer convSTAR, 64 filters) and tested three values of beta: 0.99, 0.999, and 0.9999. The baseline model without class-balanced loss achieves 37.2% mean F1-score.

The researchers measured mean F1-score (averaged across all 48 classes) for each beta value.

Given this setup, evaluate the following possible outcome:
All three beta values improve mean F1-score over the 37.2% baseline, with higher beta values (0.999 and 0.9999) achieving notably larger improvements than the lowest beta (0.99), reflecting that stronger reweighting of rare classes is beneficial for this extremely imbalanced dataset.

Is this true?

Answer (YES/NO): NO